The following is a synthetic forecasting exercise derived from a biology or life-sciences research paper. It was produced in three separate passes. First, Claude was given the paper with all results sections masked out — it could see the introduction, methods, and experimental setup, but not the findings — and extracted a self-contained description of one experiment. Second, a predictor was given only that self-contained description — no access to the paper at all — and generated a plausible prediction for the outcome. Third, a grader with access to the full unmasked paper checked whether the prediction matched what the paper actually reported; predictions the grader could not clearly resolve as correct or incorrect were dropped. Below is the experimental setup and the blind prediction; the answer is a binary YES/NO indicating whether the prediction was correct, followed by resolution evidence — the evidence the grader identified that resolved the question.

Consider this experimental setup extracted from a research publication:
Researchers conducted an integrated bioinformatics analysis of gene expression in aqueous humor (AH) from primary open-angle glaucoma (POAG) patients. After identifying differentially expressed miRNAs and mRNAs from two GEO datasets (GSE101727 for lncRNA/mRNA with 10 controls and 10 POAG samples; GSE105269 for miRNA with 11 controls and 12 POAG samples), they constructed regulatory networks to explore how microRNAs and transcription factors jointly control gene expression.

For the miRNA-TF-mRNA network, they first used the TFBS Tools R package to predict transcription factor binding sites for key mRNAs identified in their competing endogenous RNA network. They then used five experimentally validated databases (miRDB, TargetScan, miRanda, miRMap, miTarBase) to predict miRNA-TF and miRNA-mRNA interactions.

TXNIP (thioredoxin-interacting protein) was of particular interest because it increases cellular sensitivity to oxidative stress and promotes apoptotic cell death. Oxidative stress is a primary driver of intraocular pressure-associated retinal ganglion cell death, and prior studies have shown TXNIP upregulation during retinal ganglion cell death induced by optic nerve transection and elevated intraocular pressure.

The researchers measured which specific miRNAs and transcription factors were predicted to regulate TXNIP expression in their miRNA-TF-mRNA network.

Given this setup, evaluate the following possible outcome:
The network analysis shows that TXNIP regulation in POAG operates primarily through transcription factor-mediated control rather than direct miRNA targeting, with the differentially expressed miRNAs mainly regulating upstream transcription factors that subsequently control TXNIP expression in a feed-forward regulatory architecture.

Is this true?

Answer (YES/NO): NO